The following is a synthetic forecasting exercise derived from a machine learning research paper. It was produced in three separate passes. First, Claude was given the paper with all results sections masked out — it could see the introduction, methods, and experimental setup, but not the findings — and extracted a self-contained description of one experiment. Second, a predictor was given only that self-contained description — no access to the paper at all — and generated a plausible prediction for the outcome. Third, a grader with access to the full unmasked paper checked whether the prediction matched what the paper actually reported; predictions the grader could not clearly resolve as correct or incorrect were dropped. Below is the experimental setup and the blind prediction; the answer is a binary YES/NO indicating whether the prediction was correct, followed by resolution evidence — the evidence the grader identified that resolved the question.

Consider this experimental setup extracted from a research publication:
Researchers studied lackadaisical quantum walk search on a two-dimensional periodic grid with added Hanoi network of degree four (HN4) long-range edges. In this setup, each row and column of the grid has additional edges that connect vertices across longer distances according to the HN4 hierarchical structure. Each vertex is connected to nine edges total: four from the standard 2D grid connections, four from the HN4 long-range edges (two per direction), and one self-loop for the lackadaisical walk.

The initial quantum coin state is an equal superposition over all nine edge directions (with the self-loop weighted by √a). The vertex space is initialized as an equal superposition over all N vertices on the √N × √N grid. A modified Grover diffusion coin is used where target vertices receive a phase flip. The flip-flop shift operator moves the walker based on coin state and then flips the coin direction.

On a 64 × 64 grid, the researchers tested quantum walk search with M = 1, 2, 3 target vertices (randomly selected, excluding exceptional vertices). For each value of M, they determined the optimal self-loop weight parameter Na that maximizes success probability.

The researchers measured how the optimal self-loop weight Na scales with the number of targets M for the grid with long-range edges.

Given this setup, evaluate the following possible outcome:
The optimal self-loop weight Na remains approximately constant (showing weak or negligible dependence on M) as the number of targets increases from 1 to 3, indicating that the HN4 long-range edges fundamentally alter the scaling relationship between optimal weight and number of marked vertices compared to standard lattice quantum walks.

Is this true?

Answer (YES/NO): NO